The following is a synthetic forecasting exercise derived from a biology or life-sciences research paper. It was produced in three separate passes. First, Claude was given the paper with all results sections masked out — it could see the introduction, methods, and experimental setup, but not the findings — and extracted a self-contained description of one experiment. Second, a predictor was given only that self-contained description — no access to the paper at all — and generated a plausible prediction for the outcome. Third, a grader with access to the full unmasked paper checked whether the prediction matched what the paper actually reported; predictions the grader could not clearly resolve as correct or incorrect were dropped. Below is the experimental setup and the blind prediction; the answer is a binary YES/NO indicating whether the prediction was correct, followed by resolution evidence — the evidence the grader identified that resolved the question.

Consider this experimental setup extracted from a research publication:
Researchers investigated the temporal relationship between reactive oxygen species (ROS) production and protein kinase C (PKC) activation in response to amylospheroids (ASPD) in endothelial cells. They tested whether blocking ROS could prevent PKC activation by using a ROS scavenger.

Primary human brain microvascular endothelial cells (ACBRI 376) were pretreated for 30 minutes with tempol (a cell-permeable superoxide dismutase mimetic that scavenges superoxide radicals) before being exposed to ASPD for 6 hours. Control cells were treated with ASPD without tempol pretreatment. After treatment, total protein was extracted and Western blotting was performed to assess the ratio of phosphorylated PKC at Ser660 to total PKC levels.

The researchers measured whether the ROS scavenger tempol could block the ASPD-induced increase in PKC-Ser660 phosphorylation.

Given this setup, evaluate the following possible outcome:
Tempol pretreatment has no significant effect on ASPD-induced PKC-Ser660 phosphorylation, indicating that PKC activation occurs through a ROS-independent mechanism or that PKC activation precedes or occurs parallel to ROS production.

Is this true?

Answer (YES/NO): NO